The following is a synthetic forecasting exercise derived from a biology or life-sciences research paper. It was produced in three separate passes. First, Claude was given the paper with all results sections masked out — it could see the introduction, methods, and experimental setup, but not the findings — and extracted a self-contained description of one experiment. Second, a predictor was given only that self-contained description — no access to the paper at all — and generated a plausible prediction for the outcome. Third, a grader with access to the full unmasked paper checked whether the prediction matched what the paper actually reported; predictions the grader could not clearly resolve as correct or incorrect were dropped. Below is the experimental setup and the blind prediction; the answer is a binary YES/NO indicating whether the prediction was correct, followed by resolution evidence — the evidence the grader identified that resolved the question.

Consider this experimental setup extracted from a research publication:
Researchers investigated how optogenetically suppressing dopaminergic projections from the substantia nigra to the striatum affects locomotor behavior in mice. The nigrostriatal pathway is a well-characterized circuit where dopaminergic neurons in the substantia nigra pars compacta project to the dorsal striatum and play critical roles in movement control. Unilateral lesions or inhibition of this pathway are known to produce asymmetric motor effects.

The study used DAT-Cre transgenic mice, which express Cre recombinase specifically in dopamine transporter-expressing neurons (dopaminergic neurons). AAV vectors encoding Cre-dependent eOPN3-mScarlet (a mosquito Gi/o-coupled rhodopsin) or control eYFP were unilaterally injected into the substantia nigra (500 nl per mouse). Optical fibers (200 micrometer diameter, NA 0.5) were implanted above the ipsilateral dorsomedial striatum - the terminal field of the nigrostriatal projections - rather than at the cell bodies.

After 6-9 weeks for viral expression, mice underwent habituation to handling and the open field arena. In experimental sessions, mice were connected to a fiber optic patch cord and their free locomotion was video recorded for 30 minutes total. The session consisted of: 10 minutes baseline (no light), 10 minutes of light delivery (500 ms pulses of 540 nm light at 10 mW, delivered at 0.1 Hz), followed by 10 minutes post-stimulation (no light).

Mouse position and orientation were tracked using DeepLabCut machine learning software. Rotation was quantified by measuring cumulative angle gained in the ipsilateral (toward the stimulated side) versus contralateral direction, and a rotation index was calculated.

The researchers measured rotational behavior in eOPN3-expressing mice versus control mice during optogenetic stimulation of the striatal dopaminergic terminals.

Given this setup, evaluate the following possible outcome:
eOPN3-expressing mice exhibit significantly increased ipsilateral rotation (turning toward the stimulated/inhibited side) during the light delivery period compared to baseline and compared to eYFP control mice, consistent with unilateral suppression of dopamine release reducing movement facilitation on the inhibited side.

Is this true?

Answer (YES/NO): YES